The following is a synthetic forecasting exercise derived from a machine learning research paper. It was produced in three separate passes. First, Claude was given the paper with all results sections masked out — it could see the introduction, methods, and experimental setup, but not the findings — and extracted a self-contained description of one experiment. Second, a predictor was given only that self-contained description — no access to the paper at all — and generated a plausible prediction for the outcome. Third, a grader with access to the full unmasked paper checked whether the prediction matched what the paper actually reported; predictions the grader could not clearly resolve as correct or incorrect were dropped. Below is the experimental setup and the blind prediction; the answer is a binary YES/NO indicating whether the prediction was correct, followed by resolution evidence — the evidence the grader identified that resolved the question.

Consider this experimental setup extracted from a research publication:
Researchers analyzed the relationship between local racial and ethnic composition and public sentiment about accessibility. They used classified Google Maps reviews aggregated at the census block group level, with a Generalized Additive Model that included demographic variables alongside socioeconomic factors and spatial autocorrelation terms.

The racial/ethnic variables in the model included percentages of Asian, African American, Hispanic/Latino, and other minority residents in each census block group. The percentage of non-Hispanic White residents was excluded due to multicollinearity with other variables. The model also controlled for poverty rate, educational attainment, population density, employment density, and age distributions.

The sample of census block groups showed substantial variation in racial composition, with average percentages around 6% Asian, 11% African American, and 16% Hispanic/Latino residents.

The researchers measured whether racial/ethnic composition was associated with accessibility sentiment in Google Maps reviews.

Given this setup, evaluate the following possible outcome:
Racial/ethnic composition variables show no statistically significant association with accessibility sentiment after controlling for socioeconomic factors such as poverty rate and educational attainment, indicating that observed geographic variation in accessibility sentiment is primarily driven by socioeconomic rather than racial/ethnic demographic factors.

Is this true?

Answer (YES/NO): NO